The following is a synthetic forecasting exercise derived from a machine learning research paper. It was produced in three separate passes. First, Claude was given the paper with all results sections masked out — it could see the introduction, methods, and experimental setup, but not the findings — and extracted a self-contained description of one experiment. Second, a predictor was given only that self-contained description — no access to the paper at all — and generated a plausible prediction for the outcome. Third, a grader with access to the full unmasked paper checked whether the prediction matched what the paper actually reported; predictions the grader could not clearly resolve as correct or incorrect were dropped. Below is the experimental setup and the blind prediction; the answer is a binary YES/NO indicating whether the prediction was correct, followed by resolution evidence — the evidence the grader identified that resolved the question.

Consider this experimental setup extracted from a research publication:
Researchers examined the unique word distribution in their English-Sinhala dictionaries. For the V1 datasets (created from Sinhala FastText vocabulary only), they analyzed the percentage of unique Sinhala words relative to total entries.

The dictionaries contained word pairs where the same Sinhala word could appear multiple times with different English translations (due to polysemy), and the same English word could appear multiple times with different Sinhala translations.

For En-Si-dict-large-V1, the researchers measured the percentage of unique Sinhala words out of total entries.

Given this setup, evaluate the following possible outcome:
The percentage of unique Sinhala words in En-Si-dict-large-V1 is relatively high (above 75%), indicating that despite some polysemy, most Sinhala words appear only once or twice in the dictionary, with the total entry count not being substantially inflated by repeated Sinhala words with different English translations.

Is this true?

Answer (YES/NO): YES